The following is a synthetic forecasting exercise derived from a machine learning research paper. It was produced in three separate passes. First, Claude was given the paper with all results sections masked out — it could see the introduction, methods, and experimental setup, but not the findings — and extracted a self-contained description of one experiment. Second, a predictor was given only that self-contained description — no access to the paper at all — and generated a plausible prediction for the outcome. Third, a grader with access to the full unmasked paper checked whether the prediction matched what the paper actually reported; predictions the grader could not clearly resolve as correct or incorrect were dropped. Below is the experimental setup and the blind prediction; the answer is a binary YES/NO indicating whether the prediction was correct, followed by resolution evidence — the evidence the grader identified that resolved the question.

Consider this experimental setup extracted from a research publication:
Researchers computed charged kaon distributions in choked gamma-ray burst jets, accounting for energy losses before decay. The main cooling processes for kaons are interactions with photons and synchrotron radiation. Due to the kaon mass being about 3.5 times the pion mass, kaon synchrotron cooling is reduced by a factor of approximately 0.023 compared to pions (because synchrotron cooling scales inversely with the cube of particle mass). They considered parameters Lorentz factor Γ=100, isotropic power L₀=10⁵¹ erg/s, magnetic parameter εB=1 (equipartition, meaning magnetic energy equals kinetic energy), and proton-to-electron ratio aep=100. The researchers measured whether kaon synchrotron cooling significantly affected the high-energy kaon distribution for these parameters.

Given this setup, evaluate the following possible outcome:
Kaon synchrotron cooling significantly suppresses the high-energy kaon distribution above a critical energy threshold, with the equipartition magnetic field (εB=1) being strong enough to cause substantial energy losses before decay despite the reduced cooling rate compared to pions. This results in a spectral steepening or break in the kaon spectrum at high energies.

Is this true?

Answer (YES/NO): NO